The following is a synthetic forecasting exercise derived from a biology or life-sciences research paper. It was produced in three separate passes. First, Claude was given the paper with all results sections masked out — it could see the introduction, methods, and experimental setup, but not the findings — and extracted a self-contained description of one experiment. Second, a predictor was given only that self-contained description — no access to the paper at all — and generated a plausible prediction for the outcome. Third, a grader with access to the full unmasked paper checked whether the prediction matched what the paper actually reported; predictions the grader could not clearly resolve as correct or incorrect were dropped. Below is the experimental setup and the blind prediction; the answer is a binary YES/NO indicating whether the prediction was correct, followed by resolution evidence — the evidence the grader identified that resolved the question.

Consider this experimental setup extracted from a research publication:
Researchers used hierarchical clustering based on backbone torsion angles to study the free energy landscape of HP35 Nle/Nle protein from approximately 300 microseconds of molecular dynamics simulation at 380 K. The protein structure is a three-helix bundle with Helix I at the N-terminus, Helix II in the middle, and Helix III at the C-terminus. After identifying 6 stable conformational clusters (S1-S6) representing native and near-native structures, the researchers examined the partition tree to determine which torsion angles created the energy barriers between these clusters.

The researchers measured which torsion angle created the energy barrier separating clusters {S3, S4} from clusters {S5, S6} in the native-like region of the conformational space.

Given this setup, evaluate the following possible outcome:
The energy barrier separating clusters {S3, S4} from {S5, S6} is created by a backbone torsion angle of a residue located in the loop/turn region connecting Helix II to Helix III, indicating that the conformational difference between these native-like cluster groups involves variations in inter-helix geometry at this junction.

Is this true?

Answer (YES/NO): NO